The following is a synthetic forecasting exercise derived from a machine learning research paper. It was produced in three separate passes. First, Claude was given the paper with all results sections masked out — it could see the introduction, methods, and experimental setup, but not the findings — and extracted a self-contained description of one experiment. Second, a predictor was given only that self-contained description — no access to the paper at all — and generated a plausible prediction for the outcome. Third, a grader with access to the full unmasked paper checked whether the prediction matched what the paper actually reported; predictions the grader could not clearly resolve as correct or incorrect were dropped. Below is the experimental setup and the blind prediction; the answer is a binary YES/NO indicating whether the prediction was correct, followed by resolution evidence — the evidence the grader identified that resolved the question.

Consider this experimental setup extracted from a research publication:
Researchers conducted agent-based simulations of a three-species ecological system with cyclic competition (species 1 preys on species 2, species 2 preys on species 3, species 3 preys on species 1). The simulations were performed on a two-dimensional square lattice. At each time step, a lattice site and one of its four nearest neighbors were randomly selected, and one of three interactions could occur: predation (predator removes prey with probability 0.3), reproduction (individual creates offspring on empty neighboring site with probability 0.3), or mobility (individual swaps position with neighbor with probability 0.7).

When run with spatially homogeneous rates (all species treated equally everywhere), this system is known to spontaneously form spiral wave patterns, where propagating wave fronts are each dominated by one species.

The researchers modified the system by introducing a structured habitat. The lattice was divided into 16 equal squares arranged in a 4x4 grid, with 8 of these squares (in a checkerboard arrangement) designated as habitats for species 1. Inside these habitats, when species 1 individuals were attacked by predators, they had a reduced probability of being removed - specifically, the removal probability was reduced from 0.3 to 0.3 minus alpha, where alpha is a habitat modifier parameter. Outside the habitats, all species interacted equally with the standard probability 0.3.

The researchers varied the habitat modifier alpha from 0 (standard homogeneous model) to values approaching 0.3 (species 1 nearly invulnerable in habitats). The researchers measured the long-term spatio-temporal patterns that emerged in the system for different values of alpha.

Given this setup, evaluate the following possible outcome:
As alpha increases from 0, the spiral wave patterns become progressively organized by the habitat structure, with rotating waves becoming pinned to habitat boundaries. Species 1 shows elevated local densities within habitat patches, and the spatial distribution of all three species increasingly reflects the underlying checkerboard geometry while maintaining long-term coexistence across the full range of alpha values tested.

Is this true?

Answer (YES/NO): NO